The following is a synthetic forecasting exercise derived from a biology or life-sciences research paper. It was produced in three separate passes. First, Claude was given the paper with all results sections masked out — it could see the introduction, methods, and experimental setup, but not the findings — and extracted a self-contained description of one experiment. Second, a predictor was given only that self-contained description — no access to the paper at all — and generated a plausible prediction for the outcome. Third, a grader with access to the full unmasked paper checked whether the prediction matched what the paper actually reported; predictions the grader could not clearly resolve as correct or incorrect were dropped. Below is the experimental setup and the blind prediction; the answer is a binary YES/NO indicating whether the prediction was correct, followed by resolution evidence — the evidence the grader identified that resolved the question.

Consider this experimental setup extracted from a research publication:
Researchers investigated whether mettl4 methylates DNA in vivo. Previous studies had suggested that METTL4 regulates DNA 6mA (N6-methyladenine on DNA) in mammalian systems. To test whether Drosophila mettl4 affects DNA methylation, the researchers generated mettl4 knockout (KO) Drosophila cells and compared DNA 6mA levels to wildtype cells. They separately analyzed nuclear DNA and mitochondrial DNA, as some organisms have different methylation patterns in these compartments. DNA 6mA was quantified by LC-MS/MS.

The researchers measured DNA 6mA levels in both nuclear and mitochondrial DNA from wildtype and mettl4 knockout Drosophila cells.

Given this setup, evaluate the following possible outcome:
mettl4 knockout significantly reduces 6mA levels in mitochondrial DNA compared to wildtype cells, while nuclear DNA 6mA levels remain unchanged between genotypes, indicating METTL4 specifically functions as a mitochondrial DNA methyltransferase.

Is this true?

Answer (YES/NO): NO